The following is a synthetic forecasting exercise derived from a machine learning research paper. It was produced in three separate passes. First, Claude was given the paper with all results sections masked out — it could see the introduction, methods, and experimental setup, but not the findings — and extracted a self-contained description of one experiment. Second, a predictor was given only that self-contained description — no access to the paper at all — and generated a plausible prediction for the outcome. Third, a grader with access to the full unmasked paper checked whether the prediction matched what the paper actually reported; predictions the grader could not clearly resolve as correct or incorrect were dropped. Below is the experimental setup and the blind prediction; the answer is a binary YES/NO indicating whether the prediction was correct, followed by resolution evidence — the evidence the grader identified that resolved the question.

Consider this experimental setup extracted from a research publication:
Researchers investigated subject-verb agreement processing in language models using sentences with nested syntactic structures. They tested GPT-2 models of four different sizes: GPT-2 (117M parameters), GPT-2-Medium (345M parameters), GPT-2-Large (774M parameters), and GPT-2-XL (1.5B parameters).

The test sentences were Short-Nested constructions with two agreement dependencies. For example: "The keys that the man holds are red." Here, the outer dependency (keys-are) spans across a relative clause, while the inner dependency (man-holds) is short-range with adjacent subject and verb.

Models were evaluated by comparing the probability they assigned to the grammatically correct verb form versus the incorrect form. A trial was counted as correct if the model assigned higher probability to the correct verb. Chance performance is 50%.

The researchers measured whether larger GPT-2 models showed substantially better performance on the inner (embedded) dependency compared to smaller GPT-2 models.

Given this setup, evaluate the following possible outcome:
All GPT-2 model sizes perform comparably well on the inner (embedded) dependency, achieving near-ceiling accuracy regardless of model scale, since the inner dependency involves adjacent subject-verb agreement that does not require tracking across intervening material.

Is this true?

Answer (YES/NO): YES